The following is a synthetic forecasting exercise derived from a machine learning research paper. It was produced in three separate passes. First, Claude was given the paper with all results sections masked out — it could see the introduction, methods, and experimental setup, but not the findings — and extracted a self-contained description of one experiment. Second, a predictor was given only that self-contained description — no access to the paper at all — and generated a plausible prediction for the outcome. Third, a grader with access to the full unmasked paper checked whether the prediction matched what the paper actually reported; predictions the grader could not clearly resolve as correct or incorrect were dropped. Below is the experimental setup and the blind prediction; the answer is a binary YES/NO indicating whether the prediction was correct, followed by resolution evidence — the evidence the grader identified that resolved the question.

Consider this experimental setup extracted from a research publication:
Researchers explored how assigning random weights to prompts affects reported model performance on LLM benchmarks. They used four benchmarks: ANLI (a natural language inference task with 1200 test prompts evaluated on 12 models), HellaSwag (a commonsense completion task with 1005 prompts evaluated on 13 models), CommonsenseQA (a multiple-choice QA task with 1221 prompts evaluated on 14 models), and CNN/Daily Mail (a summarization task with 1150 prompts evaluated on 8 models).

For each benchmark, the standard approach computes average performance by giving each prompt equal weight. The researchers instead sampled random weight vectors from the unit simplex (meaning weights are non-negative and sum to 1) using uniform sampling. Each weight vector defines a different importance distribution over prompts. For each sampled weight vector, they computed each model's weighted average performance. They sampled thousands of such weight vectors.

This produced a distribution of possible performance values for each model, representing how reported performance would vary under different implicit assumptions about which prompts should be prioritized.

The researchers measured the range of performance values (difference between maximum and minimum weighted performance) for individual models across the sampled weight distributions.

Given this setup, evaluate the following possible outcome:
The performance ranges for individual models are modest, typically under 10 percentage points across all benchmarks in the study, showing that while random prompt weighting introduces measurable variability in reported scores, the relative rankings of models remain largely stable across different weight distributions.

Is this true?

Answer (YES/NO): NO